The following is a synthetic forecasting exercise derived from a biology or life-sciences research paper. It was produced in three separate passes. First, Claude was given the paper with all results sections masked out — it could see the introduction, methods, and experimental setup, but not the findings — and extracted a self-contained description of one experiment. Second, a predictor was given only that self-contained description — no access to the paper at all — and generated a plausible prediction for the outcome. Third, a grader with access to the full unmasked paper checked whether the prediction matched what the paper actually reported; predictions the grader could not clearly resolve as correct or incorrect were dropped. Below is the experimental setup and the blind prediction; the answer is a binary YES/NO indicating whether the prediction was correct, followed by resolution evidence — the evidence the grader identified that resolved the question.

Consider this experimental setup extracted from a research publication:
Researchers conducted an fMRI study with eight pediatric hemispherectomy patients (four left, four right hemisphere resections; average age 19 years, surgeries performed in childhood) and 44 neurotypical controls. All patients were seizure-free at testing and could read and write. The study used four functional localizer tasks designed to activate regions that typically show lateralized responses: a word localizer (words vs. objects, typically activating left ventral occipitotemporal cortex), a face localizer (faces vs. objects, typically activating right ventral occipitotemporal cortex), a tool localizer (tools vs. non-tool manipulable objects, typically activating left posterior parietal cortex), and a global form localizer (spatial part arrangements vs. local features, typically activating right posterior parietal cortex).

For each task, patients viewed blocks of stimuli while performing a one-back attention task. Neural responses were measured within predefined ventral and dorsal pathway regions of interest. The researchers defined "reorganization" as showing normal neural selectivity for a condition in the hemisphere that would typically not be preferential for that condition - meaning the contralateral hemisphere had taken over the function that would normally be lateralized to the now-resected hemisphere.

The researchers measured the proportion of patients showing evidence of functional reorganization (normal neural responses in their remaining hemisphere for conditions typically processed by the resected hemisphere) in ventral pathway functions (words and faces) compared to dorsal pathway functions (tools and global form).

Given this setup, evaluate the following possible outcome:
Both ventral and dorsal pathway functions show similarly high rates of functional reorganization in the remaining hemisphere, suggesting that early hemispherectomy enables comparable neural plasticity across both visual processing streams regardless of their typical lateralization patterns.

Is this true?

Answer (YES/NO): NO